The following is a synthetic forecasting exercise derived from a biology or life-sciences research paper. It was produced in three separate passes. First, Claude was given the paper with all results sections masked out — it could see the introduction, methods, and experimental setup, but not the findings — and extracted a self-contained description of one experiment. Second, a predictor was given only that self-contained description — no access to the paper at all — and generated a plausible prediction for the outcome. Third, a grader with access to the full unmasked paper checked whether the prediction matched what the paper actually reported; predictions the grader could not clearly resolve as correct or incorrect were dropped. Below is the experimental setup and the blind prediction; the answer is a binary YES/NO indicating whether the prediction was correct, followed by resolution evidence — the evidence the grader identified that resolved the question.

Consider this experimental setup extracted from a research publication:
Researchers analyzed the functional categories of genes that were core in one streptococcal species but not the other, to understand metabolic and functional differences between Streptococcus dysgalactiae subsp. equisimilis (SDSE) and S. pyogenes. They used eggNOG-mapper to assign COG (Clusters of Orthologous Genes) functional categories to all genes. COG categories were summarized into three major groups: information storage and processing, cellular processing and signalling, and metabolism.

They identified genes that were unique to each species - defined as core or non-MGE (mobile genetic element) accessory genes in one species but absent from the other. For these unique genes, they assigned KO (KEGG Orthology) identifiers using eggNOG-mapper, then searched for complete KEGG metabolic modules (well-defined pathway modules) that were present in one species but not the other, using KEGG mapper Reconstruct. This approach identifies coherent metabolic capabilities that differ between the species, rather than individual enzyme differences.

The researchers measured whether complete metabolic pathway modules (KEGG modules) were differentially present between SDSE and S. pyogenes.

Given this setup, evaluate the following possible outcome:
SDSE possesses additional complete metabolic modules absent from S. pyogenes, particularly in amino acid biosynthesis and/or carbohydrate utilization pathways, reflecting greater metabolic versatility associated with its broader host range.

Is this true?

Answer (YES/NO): YES